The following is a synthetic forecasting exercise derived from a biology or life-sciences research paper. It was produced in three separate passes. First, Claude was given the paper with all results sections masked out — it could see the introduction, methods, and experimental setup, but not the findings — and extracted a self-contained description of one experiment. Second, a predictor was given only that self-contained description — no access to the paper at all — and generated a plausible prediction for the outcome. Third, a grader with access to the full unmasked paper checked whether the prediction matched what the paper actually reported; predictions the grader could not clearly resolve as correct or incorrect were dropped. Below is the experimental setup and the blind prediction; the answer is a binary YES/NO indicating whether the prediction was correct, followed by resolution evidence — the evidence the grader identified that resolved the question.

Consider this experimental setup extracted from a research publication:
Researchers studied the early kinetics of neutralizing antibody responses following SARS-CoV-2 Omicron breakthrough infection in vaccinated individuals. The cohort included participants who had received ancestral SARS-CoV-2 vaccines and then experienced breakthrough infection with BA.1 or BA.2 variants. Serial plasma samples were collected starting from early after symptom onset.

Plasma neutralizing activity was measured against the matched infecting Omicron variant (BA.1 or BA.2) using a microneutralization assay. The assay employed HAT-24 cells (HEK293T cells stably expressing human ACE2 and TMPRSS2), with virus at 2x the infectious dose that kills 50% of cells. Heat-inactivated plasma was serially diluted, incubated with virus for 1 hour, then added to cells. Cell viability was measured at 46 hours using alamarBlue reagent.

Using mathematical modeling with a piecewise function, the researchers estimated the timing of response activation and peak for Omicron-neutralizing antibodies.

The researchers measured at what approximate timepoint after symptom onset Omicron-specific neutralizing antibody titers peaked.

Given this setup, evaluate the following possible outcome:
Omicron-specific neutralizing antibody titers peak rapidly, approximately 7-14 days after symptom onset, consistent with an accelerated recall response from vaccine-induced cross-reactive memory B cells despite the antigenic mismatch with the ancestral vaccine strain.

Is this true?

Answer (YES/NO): NO